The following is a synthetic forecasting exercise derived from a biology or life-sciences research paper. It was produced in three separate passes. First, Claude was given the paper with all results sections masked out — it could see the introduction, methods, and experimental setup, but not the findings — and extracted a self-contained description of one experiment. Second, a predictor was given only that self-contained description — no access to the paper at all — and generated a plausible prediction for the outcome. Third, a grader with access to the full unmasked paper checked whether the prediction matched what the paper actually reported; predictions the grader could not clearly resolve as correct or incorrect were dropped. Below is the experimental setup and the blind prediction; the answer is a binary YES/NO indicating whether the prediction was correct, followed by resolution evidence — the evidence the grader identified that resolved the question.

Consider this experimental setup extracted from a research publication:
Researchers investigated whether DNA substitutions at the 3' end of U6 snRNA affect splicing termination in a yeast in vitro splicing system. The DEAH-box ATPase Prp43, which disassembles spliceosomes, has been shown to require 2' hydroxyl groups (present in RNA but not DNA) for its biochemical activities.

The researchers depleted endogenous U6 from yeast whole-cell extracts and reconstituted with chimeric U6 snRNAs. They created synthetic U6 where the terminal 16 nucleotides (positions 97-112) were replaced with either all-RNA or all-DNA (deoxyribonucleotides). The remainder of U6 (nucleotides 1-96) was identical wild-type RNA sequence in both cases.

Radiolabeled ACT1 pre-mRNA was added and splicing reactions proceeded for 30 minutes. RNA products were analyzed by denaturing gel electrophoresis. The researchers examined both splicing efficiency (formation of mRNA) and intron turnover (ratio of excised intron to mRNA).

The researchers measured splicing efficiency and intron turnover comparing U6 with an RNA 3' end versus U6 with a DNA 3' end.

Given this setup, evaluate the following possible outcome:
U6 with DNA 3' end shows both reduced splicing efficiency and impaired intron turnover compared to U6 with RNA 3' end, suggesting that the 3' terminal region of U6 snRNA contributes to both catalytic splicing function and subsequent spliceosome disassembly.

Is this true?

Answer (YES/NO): NO